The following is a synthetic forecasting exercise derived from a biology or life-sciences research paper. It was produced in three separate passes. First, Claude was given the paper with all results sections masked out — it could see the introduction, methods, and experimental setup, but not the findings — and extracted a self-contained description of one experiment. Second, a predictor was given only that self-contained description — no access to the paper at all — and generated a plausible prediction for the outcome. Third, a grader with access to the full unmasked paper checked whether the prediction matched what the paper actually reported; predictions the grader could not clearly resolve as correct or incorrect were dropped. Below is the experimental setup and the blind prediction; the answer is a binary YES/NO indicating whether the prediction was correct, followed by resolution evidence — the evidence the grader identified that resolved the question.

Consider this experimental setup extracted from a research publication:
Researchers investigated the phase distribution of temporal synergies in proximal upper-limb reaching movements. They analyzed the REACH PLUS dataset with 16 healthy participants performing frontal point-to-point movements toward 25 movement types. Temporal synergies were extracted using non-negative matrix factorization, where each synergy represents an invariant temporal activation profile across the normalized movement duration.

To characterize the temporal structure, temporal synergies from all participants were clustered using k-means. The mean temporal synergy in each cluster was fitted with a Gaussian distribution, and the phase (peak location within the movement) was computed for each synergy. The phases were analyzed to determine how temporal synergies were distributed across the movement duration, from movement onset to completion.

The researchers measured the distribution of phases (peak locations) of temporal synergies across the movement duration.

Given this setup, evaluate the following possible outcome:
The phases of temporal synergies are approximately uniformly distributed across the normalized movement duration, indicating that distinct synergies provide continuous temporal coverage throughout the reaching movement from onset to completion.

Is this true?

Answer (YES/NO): YES